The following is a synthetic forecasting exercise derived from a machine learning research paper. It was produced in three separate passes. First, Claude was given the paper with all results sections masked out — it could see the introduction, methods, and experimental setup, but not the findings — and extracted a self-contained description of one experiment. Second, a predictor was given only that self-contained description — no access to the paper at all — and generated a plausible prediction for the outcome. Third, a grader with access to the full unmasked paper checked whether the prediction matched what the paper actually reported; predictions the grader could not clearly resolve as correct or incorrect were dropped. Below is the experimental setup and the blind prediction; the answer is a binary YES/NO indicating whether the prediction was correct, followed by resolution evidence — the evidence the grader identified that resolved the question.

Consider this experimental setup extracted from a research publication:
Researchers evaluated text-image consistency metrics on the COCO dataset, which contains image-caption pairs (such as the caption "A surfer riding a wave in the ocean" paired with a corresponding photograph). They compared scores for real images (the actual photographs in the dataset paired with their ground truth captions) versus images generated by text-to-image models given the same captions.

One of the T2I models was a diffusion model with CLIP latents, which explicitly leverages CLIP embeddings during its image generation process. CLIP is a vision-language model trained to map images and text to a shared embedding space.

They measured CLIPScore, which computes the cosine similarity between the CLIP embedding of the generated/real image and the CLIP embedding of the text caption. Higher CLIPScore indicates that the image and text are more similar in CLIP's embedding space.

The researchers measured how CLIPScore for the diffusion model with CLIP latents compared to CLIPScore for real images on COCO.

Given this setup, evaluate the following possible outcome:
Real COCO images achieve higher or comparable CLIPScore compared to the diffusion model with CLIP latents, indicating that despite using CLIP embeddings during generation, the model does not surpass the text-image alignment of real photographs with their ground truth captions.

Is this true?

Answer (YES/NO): NO